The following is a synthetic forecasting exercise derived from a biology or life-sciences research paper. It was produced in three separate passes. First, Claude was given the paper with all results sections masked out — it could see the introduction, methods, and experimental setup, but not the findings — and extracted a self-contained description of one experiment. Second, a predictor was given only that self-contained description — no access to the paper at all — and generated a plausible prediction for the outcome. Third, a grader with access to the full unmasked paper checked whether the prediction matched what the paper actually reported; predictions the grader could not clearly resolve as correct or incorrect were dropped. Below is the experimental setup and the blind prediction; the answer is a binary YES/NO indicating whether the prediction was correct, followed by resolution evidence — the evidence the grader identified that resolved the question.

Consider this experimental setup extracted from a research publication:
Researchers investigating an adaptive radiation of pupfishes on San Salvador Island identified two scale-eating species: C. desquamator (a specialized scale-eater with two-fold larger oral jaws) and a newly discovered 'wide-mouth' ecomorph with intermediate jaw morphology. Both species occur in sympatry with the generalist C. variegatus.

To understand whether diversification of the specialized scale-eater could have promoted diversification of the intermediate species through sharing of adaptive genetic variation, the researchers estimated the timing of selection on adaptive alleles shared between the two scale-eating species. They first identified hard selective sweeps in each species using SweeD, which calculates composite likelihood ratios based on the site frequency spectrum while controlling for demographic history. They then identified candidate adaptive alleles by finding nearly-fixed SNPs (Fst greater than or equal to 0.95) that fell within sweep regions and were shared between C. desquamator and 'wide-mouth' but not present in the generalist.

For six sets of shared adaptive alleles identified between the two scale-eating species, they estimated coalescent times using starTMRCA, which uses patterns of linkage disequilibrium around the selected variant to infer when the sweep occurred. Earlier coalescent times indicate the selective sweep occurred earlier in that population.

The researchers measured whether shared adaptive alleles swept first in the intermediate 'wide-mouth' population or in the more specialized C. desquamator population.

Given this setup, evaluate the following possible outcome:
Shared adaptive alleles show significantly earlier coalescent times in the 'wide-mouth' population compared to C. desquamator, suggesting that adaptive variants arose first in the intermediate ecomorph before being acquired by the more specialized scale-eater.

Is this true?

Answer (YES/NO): NO